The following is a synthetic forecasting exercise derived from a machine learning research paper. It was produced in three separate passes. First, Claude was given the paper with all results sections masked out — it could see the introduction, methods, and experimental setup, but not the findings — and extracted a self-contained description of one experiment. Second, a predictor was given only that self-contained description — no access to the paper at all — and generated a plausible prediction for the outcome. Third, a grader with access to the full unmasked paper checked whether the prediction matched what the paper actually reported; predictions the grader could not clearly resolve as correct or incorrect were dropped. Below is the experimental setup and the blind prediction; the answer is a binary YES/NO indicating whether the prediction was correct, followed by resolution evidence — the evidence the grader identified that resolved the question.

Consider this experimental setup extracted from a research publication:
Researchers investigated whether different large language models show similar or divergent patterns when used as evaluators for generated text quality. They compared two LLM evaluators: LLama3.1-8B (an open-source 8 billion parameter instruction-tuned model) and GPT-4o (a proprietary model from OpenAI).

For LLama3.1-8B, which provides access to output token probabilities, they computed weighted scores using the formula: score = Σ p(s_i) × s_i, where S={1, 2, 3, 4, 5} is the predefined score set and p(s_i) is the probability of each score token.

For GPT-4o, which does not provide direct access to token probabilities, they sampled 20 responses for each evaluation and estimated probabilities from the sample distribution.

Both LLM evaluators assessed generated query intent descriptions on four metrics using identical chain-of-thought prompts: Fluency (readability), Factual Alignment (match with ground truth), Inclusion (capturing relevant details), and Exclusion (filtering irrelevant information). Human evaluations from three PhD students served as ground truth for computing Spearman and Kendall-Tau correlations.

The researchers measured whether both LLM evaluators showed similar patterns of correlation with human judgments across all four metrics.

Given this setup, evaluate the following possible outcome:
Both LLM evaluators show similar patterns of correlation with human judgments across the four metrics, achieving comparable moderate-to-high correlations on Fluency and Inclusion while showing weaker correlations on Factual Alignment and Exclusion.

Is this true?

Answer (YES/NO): NO